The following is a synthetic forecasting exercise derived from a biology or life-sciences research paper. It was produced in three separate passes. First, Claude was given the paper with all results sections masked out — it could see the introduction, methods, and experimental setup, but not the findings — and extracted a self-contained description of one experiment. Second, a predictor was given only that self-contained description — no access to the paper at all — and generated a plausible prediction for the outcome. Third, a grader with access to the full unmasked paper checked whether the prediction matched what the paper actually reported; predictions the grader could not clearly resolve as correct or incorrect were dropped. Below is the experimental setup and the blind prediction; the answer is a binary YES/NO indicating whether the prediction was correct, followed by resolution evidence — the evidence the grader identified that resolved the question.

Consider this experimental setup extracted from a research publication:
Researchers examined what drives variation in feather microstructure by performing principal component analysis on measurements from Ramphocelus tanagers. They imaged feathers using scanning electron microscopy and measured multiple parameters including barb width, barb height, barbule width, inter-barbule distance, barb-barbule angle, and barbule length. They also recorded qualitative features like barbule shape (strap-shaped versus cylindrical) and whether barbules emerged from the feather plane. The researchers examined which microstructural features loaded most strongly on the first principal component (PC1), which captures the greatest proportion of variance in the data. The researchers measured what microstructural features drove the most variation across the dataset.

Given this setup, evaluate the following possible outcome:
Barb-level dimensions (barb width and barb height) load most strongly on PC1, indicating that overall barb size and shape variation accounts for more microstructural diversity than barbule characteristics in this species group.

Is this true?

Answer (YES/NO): NO